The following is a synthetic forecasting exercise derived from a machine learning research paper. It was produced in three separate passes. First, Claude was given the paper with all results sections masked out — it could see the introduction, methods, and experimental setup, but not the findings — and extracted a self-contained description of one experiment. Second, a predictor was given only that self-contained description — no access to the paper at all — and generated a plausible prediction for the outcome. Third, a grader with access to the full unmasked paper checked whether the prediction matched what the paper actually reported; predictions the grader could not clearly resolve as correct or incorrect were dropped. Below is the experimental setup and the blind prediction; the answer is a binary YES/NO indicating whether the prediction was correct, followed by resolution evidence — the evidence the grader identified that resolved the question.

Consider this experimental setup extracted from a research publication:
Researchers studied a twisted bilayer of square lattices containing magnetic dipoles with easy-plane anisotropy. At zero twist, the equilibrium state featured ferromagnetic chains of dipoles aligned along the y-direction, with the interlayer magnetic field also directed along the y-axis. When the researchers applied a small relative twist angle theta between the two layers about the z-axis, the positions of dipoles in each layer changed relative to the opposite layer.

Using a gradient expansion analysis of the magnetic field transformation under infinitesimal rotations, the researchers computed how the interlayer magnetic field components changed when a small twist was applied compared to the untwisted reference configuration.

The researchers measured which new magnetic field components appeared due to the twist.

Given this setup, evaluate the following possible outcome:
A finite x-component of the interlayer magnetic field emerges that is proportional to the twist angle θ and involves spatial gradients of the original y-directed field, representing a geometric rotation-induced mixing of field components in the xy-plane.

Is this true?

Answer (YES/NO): NO